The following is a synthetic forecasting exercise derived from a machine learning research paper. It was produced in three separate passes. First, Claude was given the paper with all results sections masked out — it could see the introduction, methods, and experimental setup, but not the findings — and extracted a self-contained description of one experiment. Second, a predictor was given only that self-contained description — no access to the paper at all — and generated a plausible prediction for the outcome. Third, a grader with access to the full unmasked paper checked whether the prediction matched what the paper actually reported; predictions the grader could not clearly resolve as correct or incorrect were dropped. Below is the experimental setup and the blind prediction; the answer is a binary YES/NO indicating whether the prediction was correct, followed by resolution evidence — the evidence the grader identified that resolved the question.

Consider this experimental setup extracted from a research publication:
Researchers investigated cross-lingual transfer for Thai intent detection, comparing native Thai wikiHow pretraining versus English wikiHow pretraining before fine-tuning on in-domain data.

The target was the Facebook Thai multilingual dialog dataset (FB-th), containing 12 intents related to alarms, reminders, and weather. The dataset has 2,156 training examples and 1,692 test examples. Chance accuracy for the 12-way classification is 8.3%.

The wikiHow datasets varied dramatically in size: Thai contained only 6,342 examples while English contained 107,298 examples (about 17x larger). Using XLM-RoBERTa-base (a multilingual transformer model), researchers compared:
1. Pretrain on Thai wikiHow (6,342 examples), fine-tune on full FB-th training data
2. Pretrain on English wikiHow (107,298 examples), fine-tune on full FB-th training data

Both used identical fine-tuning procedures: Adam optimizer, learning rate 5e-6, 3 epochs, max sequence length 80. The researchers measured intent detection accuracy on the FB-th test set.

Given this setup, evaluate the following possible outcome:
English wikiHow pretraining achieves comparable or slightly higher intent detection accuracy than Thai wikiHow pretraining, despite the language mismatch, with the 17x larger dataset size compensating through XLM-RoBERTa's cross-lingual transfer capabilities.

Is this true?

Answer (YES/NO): YES